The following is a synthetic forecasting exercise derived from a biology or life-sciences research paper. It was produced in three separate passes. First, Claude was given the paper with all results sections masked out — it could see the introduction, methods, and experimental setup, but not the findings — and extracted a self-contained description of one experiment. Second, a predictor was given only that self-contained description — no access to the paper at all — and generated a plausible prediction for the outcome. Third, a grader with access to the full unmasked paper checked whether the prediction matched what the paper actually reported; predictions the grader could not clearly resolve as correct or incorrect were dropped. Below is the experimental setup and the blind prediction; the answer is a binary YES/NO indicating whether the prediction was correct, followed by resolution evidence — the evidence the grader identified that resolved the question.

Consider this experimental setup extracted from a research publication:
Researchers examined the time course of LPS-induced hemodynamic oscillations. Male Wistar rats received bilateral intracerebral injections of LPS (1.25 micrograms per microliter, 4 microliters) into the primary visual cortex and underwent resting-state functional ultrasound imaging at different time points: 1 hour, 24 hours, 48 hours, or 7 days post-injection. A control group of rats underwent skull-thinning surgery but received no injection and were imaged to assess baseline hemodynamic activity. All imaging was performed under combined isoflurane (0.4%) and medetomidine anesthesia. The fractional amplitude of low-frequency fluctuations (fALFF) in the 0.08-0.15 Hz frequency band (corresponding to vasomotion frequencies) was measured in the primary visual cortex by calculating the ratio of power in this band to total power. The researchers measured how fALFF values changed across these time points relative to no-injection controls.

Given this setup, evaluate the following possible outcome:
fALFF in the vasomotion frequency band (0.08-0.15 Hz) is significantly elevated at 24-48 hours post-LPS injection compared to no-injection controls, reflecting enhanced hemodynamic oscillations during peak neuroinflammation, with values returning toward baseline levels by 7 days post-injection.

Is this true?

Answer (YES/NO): YES